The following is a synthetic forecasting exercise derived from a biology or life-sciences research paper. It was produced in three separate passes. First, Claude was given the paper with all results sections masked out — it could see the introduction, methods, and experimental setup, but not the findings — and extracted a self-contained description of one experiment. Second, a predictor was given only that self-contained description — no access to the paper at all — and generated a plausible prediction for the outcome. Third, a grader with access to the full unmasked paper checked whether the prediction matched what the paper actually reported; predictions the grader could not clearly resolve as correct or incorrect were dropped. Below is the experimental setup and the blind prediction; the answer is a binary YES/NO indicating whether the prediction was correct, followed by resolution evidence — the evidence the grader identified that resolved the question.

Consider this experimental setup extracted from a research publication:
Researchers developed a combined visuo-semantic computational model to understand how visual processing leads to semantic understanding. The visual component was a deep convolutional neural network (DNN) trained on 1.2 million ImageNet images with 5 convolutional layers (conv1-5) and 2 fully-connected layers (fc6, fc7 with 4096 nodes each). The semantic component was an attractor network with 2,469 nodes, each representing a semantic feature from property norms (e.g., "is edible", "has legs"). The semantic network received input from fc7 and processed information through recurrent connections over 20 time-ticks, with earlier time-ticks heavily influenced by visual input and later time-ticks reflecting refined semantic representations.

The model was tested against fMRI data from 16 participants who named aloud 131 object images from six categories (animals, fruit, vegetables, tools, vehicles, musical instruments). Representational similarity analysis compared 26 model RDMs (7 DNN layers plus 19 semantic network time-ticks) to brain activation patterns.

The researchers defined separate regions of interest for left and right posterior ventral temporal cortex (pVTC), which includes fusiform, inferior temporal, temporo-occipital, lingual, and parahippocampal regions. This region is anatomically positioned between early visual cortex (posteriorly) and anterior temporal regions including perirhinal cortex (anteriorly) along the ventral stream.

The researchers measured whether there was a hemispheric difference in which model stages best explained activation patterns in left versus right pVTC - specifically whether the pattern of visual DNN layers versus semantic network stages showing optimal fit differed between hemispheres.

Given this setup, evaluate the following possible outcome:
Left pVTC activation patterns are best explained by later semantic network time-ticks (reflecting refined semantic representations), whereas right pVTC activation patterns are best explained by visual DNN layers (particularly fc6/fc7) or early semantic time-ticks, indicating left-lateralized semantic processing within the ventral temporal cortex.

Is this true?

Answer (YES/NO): NO